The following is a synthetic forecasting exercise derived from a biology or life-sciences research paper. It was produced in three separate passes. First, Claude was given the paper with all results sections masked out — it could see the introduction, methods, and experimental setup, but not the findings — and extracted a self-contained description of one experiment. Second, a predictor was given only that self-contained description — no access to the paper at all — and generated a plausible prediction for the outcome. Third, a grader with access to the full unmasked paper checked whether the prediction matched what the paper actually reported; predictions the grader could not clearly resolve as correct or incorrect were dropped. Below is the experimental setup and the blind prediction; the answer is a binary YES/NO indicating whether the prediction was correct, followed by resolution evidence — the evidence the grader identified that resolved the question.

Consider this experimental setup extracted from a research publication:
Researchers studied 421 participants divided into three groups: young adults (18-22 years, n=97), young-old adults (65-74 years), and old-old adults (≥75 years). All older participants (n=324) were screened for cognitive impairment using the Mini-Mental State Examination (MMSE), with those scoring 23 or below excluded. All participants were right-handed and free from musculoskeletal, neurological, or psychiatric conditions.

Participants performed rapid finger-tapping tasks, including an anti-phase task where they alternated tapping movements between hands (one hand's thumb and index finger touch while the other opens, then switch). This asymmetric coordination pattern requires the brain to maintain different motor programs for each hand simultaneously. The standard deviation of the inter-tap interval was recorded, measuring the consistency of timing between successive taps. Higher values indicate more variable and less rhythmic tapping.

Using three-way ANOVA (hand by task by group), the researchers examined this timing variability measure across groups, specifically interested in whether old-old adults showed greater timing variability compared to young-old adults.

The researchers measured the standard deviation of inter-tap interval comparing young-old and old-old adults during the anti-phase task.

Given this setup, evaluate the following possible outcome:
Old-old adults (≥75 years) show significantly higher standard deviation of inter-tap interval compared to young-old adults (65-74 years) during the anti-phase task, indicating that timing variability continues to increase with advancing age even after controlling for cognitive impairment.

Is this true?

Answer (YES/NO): YES